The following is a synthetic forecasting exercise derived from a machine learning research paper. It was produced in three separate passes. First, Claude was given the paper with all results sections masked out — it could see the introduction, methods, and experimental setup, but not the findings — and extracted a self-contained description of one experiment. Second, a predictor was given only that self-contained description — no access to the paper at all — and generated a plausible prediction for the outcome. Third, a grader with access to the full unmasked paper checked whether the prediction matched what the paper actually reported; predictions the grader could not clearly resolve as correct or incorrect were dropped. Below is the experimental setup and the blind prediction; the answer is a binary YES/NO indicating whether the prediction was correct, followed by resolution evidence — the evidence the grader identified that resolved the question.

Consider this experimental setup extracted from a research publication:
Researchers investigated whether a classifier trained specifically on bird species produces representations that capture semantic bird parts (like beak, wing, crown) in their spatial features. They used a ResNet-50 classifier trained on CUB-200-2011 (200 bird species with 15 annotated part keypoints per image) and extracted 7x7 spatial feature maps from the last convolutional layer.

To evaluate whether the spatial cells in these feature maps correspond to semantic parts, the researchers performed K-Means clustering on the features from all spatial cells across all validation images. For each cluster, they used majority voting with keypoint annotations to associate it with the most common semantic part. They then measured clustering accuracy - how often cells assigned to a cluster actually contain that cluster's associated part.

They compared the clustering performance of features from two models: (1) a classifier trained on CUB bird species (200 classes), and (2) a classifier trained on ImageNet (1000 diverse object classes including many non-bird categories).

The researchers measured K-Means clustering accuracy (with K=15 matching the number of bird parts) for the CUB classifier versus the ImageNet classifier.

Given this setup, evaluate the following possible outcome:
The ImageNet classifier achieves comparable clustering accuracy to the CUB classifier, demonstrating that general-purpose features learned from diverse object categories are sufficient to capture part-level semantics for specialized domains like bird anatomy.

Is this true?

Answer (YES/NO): NO